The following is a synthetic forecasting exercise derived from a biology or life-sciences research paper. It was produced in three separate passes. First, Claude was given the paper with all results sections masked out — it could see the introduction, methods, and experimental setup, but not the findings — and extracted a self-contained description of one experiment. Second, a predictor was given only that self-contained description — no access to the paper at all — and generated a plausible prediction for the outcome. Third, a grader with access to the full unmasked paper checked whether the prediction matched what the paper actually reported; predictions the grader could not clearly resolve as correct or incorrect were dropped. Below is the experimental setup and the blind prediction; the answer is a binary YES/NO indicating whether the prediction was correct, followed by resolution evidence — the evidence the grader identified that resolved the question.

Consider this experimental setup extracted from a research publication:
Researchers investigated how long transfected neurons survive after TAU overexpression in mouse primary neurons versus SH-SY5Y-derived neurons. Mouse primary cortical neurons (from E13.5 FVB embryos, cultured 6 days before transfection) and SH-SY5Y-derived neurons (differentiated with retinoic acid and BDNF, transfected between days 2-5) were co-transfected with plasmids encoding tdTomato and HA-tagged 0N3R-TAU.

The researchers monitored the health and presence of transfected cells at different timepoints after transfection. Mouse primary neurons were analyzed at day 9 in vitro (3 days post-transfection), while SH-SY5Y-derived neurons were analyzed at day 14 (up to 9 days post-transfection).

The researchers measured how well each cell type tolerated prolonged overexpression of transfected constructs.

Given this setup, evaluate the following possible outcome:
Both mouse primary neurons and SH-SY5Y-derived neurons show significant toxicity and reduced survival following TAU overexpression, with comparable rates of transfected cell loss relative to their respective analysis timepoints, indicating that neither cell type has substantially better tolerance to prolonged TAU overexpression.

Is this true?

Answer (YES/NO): NO